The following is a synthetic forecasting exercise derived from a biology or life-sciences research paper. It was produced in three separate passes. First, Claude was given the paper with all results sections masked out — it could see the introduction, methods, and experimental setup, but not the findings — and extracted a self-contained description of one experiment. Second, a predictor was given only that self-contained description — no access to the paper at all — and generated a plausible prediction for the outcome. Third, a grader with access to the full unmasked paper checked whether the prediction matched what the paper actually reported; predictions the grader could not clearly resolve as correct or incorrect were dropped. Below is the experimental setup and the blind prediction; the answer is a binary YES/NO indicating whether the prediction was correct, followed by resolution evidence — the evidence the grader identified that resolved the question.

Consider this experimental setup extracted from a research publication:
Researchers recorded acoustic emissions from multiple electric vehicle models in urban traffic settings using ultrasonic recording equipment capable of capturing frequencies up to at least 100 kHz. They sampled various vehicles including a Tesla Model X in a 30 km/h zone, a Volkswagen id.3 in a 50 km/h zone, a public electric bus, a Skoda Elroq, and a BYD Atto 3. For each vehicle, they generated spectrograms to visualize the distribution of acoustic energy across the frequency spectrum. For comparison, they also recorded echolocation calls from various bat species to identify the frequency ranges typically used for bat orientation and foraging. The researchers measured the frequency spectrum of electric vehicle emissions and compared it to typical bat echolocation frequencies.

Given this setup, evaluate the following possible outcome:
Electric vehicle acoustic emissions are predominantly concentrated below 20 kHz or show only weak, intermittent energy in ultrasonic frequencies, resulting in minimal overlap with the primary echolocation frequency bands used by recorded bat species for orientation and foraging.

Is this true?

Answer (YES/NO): NO